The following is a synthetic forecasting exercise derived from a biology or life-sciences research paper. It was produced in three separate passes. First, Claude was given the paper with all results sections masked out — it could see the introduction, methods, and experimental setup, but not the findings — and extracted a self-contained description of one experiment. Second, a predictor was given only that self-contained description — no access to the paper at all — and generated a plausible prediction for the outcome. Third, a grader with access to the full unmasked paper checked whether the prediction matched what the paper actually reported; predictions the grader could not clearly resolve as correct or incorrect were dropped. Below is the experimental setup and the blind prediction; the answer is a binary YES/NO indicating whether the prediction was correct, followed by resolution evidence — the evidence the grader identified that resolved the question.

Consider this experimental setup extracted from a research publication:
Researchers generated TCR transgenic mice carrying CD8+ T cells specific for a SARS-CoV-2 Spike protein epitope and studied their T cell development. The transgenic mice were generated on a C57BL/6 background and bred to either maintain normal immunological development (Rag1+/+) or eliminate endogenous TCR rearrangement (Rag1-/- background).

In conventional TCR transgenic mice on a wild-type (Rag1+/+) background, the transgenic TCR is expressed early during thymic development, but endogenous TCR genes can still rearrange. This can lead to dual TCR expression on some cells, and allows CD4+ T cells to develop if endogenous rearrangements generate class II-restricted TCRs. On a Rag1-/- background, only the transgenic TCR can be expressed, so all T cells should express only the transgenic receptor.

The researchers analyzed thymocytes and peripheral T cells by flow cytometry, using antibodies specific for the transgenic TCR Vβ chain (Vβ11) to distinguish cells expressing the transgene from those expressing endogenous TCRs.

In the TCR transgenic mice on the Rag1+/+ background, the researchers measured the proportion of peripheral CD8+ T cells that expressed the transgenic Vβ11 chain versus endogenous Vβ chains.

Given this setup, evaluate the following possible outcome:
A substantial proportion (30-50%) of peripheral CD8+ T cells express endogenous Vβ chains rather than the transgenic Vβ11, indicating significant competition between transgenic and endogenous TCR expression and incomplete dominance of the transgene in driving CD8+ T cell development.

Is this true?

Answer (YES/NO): YES